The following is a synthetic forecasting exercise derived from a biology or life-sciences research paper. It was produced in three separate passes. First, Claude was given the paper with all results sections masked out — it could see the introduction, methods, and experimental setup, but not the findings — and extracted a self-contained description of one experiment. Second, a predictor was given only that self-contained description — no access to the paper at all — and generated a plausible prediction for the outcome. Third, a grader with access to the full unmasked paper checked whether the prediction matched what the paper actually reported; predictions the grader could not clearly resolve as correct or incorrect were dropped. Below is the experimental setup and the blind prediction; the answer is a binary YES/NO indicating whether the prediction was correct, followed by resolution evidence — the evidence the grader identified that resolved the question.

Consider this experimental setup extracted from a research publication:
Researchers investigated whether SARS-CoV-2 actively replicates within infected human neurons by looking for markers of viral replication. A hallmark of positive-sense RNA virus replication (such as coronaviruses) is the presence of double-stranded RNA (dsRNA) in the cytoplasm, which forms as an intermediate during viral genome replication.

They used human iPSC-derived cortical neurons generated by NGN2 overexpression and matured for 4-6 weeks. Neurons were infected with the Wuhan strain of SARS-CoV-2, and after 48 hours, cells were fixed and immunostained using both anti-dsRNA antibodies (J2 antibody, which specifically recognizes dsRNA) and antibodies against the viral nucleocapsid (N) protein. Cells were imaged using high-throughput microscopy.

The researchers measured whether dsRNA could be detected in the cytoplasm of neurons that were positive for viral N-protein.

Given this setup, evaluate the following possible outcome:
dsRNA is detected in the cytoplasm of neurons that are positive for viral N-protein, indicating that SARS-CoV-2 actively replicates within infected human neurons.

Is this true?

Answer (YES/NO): YES